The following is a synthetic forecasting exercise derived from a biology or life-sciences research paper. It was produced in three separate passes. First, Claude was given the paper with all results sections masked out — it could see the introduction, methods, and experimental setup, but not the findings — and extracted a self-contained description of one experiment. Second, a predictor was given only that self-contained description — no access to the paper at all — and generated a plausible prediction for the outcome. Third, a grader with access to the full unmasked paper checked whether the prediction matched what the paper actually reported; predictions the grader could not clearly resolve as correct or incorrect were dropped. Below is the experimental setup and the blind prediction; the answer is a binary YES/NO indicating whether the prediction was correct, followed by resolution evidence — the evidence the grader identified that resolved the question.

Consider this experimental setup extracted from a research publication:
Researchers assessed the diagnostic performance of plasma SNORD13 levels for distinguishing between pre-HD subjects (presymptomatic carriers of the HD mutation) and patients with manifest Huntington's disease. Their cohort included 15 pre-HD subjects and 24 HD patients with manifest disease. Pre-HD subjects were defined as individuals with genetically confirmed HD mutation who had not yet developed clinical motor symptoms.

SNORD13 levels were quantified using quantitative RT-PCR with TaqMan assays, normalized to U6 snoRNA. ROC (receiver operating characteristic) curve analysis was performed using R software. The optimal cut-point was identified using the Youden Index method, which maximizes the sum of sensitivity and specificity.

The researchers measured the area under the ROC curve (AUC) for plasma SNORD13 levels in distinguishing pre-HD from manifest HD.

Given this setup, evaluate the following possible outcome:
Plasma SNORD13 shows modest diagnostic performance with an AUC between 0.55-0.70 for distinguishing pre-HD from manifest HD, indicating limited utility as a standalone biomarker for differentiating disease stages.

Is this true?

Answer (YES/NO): NO